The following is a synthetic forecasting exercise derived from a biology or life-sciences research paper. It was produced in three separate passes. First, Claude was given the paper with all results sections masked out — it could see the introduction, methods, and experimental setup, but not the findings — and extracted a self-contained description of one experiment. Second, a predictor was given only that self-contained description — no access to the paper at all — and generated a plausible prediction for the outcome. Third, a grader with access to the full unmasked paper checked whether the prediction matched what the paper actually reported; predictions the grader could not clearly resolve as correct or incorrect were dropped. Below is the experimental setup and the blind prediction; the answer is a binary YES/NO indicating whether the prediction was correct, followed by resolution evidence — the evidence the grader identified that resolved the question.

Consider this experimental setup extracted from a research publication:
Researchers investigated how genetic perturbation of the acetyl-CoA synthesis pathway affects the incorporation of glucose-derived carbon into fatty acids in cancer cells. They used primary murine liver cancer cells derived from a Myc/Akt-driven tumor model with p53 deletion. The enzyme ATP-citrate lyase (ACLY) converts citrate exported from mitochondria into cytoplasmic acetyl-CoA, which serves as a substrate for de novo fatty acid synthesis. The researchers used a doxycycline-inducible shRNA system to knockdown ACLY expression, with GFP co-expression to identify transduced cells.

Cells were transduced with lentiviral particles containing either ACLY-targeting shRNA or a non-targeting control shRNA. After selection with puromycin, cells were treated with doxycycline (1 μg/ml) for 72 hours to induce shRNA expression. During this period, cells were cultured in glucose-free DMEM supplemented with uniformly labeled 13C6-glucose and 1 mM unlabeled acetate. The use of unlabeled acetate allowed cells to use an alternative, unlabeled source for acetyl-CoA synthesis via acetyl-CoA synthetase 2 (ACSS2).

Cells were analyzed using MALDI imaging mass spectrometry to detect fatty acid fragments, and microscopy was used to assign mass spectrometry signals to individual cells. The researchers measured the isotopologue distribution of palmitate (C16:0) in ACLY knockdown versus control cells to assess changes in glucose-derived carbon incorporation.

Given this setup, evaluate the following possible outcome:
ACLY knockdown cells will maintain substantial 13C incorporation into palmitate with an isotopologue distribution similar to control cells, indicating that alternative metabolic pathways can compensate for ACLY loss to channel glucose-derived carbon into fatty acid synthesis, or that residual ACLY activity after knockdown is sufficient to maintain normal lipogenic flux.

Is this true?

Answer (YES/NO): NO